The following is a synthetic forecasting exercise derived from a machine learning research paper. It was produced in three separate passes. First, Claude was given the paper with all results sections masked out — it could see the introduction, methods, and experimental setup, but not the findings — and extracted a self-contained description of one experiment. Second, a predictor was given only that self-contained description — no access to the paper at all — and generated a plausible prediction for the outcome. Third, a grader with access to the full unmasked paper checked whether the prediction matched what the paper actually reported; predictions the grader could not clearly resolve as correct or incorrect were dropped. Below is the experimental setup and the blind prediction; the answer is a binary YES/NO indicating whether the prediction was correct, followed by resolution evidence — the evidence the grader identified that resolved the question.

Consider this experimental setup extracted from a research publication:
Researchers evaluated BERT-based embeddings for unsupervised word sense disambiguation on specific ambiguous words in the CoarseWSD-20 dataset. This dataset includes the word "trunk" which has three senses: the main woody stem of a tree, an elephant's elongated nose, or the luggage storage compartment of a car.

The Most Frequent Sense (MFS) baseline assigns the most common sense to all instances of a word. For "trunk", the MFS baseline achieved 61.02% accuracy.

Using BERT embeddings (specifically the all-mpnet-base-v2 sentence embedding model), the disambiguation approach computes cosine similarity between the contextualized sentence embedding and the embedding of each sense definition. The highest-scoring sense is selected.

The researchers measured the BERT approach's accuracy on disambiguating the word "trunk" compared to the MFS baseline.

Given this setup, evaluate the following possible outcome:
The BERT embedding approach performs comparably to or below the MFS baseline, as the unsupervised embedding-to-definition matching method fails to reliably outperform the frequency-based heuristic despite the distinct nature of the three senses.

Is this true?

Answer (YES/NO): YES